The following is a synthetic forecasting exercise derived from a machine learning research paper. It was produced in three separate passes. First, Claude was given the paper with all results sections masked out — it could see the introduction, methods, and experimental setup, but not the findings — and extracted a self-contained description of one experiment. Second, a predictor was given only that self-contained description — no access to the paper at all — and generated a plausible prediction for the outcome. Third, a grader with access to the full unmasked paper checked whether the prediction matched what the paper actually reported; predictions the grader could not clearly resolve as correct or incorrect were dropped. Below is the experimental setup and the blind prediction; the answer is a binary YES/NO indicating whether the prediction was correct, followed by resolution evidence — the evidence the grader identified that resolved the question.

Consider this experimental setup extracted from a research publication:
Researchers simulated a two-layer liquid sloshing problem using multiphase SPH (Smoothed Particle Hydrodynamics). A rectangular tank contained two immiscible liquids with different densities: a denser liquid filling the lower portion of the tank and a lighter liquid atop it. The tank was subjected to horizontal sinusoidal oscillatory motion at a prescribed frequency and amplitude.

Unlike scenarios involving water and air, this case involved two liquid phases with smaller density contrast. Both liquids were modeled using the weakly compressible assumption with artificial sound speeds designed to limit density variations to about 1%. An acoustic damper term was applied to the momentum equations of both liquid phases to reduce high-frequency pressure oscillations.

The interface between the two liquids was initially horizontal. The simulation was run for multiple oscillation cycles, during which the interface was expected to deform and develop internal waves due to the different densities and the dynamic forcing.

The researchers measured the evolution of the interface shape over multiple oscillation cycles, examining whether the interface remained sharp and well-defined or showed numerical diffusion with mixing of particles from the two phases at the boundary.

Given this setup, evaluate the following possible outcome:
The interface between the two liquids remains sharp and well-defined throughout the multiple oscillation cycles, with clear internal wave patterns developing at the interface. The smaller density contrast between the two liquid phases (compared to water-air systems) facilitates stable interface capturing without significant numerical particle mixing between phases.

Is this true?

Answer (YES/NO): YES